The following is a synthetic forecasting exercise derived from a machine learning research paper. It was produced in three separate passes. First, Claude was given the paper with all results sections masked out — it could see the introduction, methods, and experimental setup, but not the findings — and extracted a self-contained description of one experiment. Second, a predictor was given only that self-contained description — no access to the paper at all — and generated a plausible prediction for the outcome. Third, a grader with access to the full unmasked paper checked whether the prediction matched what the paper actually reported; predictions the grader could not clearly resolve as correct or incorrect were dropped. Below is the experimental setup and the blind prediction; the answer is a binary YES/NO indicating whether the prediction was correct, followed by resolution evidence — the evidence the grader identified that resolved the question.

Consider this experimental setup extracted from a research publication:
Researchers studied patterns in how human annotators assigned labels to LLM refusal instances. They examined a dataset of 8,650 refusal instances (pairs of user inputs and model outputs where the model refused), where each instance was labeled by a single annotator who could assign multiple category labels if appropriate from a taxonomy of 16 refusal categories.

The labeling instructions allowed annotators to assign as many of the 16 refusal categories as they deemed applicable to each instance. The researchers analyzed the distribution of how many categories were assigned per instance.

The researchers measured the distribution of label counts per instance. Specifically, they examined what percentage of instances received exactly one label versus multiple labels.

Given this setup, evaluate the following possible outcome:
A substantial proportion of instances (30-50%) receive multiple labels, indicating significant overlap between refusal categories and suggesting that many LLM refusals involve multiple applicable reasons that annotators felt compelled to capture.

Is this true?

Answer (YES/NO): NO